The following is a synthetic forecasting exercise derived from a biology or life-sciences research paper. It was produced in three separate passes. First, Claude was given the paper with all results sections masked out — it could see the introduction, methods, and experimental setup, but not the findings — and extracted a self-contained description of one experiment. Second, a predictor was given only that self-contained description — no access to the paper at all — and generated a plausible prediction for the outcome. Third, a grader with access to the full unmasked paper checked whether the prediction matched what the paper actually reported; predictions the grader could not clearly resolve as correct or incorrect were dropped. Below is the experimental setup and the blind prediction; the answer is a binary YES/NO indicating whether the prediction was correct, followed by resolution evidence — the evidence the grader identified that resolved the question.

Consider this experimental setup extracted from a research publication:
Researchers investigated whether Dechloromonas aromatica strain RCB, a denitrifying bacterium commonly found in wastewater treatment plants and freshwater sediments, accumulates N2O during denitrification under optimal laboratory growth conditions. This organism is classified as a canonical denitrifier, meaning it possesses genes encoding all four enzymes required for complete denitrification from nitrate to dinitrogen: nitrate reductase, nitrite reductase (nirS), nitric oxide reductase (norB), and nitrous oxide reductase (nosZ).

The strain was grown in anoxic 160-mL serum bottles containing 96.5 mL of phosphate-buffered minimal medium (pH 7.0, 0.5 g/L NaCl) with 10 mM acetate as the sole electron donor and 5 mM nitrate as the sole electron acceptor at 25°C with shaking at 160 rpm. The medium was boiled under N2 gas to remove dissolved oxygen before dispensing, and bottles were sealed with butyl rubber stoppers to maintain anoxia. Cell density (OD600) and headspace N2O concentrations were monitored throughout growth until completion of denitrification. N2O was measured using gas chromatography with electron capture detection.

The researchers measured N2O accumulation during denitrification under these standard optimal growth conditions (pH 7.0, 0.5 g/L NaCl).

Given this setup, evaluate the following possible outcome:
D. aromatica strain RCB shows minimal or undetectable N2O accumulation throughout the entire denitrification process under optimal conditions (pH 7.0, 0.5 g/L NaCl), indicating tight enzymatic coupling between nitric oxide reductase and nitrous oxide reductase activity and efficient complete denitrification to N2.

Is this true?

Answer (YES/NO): NO